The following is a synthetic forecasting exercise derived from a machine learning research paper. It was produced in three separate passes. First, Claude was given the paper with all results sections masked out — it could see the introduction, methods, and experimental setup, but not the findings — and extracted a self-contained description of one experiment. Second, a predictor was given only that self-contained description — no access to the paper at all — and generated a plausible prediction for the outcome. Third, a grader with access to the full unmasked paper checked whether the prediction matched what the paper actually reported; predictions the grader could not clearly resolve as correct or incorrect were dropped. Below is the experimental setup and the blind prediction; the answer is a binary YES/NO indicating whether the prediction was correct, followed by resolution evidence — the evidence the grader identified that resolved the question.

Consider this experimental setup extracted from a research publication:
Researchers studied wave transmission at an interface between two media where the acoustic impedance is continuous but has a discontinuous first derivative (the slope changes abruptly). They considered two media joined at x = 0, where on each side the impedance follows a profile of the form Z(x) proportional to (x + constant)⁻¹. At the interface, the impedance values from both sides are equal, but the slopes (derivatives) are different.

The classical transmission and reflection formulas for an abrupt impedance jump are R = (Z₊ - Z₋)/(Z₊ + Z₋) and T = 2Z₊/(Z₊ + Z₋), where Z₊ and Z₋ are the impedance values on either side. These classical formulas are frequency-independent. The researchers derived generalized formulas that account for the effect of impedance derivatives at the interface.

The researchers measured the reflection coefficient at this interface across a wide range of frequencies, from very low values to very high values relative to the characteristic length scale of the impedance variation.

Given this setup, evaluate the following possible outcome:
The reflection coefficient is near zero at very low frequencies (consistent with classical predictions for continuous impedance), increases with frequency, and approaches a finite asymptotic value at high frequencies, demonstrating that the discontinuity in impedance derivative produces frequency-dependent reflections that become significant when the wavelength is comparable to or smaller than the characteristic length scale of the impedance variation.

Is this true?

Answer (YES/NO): NO